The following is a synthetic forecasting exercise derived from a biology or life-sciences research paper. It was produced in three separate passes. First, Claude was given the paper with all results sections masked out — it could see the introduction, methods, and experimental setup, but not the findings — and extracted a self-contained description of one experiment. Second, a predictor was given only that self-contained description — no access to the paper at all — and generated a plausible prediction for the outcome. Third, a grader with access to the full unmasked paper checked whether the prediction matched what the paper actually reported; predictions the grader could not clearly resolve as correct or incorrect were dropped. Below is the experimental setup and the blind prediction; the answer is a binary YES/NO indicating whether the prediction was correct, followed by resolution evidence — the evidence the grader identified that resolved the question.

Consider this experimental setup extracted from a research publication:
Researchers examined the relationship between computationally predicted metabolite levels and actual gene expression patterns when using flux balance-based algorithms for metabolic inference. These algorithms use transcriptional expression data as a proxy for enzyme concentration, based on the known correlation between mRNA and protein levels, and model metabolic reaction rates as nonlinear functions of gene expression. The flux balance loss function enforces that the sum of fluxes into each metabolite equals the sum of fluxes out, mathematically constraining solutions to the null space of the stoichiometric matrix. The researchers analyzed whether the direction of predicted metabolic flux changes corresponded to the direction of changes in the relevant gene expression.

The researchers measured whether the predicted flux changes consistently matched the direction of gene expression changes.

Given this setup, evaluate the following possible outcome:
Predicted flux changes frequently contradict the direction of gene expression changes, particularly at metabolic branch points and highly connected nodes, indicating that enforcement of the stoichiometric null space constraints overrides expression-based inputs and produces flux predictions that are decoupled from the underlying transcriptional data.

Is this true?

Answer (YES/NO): NO